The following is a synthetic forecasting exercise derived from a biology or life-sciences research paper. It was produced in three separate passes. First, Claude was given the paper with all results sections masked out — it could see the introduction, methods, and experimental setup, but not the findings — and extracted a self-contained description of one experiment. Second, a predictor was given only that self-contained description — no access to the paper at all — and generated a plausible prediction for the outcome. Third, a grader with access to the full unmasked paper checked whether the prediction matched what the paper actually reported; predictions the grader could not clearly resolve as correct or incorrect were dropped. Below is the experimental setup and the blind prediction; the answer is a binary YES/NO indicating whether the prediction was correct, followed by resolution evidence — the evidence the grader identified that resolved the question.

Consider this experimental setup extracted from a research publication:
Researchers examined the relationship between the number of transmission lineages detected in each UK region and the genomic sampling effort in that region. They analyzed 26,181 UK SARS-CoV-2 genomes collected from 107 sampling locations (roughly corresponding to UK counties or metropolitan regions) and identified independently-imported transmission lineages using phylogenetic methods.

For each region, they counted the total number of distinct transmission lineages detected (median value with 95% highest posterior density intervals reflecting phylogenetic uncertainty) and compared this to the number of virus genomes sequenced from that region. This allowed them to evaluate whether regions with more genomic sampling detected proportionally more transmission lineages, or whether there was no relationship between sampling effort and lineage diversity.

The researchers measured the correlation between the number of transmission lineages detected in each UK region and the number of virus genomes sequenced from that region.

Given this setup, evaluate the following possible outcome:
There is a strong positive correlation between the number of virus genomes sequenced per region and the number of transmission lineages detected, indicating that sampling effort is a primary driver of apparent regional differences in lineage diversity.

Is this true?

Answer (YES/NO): YES